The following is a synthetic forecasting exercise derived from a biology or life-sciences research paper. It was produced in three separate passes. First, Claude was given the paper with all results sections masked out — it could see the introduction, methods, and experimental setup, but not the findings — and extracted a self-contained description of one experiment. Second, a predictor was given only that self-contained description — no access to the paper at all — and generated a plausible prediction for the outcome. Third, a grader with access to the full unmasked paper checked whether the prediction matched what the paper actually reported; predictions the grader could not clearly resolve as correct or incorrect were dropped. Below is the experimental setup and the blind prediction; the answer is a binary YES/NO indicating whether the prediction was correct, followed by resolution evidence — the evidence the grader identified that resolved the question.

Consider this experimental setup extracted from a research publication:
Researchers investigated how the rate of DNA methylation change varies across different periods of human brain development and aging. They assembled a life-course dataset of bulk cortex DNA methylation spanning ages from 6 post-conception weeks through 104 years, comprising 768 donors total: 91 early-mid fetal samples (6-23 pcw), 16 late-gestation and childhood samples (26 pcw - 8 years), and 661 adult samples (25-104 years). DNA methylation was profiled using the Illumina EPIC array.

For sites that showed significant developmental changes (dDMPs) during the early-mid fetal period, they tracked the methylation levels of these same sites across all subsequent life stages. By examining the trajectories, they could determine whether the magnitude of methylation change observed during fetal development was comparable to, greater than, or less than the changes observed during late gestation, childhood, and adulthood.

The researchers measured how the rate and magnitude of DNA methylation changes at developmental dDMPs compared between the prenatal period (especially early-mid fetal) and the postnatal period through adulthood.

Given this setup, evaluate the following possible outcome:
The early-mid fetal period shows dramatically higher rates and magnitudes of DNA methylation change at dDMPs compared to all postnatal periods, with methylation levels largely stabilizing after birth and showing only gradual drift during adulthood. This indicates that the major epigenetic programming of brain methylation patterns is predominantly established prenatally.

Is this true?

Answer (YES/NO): YES